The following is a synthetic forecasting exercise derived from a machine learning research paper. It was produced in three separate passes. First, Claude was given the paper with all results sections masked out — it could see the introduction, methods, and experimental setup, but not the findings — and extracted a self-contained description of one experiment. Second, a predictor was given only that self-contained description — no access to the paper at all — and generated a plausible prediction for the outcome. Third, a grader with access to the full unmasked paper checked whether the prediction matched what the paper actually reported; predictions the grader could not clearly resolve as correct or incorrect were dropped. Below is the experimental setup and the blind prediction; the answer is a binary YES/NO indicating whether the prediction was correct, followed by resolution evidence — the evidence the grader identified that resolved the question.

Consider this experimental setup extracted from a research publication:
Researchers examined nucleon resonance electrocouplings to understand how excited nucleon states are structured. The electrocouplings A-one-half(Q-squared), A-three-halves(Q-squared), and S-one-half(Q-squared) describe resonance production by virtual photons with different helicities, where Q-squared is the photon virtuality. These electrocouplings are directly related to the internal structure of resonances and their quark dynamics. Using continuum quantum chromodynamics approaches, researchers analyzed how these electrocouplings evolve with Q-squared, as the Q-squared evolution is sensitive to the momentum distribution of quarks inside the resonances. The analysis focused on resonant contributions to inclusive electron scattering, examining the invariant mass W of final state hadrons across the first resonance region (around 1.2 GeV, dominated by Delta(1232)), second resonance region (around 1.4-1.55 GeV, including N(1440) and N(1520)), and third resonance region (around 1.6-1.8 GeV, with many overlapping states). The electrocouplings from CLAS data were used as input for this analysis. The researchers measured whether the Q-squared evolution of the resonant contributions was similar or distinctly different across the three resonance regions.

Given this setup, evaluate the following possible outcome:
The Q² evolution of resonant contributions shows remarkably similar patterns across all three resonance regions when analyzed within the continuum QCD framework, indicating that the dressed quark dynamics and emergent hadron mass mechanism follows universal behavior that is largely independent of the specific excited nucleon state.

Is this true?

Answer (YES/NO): NO